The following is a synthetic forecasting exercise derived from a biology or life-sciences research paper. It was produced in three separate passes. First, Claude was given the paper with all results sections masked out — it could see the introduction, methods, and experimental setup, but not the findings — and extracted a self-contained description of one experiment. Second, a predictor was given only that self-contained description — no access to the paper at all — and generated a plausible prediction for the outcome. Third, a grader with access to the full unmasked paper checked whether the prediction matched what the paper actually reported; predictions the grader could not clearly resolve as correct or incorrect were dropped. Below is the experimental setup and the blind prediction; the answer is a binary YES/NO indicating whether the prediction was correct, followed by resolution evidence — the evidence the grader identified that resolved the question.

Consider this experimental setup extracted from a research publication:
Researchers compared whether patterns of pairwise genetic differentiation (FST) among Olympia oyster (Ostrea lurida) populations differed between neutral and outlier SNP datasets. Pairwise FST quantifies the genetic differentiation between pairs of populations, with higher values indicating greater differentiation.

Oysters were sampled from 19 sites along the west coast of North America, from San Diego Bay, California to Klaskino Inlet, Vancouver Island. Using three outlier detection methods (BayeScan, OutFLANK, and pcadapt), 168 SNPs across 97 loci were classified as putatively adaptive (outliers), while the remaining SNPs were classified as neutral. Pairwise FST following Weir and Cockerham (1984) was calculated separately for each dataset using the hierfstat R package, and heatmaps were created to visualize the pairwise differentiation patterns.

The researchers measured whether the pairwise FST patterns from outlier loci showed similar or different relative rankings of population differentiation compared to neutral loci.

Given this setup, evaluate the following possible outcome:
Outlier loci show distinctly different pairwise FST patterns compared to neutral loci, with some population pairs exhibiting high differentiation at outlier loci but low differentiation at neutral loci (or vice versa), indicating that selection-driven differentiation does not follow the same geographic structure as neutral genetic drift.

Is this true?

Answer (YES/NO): NO